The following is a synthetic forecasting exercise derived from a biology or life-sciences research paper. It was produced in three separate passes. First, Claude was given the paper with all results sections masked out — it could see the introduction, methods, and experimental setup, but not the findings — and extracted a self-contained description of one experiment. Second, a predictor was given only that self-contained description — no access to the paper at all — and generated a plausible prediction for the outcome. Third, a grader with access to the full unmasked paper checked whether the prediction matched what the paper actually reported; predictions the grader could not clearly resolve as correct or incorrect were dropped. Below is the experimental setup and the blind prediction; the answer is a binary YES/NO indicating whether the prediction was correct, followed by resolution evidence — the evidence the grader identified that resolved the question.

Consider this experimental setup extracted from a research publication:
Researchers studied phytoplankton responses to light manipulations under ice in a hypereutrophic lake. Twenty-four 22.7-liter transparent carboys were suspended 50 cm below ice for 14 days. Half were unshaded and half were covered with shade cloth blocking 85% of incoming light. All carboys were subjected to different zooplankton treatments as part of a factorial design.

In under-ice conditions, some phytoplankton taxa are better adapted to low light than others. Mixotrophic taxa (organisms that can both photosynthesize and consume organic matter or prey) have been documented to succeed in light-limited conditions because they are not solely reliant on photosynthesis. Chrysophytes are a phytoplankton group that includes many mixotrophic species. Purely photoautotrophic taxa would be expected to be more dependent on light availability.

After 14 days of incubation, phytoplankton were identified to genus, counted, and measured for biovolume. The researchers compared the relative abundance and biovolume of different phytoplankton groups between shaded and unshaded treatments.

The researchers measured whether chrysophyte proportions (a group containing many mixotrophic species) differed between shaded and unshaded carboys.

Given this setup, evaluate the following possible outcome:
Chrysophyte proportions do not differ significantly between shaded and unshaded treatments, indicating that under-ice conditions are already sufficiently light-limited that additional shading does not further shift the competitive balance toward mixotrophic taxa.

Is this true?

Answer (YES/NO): NO